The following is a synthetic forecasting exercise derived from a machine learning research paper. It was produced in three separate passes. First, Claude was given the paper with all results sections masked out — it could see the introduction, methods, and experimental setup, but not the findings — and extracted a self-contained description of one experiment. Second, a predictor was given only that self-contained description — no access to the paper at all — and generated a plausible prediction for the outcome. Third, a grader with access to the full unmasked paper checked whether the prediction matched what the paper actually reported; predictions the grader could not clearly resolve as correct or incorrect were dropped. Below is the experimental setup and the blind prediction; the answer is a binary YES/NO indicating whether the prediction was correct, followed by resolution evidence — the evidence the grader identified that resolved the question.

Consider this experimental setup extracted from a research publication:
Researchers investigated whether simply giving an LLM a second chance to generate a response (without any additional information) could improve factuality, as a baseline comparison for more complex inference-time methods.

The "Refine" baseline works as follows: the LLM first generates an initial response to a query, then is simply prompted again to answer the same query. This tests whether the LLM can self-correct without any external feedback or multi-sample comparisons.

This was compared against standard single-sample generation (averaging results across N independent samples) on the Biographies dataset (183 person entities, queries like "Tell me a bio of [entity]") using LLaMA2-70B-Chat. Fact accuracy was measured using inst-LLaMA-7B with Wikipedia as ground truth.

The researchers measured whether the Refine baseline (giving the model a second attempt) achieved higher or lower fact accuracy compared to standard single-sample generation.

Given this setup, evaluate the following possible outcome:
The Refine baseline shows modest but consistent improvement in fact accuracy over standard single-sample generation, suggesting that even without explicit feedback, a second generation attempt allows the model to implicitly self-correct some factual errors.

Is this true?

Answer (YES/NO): NO